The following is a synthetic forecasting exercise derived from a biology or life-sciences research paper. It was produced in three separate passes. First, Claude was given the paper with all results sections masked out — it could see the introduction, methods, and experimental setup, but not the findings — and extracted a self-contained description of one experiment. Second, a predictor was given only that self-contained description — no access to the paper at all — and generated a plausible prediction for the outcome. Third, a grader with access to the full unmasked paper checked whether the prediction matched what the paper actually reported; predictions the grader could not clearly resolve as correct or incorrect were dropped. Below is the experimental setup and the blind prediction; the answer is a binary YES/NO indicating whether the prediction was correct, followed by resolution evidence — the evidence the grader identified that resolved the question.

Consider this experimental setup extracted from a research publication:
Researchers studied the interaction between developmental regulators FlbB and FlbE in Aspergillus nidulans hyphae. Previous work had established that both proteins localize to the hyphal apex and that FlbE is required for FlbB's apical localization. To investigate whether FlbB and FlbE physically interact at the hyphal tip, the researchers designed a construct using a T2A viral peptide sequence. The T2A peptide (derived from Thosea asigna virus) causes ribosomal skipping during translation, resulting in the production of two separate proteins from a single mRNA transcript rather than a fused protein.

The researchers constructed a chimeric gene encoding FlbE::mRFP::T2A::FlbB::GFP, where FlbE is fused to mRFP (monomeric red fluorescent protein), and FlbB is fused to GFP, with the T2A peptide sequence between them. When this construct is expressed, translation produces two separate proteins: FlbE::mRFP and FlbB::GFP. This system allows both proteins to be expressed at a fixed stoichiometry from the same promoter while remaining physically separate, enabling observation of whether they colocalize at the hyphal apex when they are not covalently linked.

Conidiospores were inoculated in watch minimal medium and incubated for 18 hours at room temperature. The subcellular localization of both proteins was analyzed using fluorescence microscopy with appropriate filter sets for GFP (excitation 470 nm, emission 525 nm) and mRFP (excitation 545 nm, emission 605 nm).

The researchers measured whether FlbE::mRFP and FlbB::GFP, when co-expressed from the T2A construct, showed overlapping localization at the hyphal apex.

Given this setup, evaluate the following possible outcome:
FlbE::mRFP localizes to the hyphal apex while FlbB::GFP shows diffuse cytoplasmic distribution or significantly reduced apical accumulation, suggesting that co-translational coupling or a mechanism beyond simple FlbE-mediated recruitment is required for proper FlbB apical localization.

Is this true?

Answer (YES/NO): NO